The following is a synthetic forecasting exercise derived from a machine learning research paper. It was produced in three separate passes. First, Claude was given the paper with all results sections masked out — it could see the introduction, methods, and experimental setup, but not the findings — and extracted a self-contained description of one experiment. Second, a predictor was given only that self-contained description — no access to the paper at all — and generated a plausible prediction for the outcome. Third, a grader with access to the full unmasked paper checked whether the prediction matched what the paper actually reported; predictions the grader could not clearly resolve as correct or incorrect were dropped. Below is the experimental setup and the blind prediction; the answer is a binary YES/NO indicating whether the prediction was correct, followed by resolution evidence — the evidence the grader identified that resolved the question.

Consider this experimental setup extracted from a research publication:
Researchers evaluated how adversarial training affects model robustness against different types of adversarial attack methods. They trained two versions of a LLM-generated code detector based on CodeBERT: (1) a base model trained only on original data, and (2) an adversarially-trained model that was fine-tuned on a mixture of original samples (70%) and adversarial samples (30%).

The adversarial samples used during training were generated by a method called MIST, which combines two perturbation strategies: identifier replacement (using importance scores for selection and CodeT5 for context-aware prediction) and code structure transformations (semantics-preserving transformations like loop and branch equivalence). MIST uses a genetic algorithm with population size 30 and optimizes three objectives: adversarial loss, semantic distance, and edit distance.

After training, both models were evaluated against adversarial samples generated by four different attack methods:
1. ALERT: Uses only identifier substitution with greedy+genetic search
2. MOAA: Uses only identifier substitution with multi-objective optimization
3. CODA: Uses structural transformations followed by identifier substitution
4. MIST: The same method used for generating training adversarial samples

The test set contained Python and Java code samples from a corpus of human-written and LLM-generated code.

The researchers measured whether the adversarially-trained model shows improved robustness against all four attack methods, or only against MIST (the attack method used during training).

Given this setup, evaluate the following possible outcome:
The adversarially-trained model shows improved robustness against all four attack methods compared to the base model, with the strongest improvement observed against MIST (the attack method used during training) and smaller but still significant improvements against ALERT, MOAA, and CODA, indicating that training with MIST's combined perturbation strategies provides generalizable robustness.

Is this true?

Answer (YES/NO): YES